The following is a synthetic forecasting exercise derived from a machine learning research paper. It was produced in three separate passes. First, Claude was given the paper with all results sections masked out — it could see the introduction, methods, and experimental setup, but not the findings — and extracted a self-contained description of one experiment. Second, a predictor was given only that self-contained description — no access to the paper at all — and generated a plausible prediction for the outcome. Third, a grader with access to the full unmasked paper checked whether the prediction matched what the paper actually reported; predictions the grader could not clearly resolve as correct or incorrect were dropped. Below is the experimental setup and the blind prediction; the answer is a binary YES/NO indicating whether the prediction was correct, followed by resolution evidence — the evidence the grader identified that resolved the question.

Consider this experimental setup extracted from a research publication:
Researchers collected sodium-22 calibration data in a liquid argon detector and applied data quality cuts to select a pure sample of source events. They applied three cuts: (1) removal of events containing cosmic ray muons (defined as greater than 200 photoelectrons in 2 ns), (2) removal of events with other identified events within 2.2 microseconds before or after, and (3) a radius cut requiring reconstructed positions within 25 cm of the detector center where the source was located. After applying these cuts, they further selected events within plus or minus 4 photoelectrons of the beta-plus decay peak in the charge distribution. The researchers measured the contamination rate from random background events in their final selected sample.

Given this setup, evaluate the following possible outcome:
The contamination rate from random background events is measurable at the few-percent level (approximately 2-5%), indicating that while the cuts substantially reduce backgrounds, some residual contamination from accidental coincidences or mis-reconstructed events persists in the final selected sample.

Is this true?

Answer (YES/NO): NO